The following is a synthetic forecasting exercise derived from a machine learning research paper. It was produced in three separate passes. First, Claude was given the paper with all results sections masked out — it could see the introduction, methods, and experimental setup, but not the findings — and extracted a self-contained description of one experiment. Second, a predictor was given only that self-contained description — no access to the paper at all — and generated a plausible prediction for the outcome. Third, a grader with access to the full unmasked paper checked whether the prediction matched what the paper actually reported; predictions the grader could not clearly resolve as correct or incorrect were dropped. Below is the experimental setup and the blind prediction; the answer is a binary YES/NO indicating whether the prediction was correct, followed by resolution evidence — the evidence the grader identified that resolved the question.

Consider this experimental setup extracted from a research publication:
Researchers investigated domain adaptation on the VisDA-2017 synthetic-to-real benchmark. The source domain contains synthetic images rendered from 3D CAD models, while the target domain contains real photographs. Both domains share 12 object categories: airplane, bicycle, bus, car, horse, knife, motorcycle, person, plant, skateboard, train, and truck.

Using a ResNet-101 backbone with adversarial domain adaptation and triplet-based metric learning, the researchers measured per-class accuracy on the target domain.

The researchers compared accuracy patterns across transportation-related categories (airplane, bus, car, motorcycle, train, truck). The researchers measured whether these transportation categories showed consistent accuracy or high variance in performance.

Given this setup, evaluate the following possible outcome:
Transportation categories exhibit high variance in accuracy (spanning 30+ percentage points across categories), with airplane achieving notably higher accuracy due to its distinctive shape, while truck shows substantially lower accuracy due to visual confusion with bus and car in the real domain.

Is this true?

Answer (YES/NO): YES